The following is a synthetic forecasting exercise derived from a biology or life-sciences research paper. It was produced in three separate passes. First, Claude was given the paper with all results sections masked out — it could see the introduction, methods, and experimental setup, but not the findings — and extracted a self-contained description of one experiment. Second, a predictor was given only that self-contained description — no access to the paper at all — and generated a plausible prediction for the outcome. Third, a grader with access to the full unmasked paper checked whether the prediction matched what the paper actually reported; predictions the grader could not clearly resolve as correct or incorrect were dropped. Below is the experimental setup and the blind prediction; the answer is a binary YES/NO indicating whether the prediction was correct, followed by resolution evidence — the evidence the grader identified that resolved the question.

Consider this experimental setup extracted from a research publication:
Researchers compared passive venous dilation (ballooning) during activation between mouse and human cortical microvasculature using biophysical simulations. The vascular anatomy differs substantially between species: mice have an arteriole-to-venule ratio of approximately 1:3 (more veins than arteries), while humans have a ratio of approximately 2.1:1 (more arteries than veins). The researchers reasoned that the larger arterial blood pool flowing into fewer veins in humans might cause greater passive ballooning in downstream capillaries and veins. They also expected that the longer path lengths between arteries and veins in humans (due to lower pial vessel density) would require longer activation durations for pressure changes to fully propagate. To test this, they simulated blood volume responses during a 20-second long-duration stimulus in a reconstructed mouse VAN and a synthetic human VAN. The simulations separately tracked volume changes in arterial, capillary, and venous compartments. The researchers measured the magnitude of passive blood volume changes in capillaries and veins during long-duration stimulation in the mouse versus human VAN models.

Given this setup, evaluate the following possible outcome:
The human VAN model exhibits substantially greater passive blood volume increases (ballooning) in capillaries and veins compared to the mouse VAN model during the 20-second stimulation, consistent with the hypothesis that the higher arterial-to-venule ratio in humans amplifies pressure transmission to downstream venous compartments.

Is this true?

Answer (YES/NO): NO